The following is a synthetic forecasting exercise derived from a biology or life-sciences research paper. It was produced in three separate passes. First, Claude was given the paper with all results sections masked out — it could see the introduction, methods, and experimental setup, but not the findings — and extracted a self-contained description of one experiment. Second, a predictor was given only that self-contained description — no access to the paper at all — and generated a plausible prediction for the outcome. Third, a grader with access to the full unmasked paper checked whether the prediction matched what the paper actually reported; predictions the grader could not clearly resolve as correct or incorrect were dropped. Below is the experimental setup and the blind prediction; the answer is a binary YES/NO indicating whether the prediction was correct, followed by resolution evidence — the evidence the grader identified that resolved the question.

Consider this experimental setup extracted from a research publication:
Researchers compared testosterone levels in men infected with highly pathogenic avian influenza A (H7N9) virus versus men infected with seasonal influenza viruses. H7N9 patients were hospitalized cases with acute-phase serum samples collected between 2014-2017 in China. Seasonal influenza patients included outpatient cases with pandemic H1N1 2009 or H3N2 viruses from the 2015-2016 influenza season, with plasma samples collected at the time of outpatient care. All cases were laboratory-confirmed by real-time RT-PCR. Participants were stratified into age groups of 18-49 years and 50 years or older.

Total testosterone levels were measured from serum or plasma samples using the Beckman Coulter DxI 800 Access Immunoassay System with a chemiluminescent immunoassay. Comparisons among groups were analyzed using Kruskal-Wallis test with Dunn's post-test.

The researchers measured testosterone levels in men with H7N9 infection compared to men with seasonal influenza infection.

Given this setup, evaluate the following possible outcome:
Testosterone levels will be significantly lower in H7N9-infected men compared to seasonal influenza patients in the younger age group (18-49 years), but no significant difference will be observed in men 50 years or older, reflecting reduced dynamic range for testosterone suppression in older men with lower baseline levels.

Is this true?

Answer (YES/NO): NO